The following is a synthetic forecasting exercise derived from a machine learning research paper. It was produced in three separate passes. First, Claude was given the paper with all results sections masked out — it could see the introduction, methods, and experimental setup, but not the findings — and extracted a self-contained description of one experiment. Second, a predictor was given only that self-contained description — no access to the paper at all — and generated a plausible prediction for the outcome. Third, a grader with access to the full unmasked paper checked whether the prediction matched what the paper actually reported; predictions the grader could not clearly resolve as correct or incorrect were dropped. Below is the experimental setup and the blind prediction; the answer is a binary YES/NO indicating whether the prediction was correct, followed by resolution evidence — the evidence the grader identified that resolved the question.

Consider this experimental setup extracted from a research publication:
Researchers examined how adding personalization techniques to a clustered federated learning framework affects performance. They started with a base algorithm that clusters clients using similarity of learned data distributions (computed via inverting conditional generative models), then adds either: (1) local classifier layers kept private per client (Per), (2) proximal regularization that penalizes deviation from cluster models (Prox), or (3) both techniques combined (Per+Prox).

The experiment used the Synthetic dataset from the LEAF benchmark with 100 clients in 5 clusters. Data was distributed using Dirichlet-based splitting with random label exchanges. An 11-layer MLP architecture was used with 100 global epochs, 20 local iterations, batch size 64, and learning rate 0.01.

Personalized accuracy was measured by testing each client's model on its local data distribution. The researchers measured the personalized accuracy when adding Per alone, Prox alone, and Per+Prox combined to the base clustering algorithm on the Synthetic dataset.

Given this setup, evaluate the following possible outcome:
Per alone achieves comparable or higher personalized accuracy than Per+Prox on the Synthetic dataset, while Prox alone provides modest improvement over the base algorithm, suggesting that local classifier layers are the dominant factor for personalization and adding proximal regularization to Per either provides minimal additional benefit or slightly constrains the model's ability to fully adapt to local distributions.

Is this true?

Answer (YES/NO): NO